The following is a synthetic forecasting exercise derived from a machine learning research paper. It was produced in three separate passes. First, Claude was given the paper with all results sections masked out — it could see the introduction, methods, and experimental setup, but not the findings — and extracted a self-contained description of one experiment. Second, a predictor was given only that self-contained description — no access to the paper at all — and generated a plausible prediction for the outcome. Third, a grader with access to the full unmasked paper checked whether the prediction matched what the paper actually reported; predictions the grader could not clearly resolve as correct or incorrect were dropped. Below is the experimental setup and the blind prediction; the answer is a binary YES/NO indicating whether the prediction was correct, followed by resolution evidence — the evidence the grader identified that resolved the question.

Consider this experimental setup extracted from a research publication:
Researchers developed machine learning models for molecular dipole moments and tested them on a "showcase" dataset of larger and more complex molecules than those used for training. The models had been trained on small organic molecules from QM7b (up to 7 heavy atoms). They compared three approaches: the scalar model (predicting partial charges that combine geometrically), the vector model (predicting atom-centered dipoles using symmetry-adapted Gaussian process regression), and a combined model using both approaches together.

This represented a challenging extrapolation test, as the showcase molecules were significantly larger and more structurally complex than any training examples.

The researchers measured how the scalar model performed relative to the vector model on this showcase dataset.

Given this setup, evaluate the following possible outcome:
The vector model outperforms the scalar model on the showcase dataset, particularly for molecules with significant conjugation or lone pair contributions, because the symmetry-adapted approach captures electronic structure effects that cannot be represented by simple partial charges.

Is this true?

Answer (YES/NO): NO